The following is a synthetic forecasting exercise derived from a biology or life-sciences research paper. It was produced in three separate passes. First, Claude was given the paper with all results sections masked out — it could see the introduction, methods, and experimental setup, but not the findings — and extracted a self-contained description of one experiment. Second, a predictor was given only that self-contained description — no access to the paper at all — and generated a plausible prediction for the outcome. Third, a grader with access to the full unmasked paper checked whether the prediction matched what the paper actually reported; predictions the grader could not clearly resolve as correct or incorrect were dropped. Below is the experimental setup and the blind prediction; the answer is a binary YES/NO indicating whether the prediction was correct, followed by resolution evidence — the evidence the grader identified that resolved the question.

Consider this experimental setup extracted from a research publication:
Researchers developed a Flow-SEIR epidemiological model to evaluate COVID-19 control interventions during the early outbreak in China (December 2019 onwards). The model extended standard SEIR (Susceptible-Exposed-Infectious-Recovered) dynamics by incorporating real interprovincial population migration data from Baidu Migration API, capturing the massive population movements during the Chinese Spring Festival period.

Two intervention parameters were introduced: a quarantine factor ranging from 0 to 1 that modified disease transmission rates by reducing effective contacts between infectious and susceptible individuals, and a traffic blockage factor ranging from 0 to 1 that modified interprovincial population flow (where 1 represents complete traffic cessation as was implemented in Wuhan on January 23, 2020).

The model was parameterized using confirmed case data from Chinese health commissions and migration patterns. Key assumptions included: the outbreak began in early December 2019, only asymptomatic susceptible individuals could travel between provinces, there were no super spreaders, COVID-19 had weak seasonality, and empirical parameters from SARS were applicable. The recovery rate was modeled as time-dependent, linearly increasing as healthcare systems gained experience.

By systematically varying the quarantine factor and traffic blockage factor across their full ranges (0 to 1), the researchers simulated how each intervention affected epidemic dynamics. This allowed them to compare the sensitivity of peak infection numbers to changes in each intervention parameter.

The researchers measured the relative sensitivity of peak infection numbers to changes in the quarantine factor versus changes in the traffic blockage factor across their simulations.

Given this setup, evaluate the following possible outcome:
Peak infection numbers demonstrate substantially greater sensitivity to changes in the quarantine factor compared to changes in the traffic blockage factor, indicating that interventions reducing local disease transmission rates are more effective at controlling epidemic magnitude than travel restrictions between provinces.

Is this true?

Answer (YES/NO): YES